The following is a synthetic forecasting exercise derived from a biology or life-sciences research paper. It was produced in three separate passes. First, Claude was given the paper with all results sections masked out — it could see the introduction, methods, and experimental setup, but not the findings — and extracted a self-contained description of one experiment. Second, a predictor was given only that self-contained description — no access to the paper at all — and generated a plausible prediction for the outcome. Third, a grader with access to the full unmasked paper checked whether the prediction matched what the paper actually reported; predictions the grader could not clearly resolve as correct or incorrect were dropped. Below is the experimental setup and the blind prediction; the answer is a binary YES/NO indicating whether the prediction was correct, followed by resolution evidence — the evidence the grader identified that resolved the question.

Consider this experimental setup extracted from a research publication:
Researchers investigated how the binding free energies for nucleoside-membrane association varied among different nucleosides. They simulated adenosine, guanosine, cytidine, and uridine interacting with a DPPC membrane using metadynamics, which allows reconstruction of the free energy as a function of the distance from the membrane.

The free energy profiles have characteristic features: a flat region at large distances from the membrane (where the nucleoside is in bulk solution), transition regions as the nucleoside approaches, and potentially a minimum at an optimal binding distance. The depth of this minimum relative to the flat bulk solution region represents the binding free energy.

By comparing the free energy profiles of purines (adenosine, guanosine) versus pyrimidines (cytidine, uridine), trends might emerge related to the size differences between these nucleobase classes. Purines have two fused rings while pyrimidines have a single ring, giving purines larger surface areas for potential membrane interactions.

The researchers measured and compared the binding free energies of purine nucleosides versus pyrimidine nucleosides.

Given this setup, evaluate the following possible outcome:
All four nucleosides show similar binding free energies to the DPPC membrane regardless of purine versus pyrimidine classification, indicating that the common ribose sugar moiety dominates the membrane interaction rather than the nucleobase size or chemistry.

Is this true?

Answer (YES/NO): NO